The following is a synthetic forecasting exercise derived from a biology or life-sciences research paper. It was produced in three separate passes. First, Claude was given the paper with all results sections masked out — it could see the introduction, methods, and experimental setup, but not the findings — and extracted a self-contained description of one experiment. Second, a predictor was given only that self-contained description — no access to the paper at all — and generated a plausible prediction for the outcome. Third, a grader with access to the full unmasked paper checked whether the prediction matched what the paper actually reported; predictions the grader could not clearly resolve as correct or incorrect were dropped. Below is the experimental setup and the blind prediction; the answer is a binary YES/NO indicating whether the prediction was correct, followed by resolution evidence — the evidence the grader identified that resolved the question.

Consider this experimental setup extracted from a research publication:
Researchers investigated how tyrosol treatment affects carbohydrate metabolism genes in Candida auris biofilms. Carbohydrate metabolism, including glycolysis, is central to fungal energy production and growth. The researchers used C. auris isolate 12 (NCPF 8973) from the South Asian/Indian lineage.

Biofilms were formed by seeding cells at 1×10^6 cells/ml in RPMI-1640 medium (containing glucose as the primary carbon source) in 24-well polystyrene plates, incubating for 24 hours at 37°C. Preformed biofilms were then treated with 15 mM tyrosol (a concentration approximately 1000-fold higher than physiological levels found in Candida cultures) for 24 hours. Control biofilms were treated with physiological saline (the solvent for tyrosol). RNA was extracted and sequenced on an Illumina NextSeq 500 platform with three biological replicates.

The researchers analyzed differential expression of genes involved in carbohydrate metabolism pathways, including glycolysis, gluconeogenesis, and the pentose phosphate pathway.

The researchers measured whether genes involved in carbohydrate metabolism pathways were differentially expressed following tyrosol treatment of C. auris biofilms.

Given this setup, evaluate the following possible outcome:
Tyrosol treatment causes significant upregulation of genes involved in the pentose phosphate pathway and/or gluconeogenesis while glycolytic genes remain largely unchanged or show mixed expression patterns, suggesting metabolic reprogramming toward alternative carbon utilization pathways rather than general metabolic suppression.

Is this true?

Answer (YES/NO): NO